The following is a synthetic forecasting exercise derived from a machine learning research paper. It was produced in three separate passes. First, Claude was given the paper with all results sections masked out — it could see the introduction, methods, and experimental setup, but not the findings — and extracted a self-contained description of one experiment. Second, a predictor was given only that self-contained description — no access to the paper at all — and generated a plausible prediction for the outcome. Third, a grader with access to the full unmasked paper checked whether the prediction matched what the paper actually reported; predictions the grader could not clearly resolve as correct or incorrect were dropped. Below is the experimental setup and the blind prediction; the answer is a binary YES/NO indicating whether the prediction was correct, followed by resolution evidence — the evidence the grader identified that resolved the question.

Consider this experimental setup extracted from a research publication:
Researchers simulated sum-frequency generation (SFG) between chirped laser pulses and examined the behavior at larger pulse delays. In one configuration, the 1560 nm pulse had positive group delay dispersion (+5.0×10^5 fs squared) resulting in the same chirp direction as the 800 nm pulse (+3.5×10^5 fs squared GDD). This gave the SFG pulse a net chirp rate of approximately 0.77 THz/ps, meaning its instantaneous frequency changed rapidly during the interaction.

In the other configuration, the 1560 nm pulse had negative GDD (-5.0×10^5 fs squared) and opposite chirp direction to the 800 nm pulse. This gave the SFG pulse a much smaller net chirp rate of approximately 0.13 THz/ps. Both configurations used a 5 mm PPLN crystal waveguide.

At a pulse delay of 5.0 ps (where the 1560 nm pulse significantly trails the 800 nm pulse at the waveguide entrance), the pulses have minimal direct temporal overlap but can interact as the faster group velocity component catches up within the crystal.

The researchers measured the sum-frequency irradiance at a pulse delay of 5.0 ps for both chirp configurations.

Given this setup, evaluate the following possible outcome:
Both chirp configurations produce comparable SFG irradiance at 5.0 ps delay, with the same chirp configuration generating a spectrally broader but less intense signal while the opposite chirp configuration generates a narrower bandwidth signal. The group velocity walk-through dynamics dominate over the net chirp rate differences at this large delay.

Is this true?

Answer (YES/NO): NO